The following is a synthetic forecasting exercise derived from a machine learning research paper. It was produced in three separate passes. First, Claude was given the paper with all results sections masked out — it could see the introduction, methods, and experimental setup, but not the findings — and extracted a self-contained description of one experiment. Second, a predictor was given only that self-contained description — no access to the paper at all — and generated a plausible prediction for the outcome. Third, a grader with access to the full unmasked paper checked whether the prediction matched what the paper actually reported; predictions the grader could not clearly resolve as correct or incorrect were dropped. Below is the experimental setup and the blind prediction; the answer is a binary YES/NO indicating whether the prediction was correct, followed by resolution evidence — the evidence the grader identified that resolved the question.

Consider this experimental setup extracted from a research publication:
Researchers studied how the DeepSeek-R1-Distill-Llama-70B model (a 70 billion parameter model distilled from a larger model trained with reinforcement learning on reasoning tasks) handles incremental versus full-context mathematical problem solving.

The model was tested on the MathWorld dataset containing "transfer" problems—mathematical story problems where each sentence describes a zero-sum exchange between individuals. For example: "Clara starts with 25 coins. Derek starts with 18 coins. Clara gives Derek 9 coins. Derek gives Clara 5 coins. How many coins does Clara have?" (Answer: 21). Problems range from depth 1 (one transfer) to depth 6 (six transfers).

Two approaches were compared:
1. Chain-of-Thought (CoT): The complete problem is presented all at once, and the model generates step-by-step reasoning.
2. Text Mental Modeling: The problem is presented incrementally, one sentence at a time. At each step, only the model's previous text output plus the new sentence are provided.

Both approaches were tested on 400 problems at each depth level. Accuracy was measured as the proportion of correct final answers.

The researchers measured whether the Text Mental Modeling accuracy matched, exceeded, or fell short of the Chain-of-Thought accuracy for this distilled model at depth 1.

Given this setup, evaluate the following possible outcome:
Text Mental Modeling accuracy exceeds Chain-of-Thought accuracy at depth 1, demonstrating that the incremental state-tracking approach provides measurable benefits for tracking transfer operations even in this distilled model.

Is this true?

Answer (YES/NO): YES